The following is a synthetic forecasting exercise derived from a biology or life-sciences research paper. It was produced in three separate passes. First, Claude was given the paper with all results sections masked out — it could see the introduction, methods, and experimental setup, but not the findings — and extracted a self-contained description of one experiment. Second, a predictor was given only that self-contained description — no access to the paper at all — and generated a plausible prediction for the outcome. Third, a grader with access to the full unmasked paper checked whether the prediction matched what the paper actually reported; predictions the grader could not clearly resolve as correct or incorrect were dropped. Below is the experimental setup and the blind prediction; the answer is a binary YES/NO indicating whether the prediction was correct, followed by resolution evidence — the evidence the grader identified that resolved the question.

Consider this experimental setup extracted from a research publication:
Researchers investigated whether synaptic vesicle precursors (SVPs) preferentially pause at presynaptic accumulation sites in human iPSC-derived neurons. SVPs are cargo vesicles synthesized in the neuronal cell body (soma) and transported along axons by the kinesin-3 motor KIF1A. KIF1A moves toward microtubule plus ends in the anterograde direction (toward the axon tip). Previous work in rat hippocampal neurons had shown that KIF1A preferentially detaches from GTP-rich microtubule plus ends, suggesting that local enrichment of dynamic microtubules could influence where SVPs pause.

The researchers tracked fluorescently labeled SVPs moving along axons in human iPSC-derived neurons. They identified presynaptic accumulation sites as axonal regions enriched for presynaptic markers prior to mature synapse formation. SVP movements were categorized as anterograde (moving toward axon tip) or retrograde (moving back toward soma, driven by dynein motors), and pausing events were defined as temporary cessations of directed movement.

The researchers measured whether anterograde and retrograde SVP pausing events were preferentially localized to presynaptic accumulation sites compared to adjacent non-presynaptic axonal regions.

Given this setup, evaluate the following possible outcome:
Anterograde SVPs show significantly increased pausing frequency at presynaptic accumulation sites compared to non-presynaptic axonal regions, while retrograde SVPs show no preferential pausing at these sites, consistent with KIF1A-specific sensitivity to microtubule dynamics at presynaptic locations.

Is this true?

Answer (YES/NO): NO